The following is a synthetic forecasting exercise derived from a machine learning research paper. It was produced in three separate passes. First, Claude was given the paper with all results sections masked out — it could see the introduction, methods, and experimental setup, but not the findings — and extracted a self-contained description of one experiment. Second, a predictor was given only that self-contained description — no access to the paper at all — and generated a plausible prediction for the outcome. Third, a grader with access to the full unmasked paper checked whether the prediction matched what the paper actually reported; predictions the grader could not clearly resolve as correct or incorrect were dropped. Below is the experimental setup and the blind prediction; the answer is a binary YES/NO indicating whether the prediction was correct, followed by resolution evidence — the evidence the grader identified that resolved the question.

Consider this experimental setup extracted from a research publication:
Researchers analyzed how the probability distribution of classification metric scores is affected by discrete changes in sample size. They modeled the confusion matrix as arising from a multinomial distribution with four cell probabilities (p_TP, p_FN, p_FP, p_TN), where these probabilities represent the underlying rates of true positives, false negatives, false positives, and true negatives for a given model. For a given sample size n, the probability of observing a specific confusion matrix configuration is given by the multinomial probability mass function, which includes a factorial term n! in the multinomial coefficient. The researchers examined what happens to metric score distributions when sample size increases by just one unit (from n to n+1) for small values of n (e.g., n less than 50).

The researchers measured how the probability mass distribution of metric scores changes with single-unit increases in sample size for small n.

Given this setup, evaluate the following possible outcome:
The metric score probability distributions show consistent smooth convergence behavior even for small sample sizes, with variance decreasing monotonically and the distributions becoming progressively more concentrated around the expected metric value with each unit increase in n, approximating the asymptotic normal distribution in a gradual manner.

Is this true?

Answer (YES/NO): NO